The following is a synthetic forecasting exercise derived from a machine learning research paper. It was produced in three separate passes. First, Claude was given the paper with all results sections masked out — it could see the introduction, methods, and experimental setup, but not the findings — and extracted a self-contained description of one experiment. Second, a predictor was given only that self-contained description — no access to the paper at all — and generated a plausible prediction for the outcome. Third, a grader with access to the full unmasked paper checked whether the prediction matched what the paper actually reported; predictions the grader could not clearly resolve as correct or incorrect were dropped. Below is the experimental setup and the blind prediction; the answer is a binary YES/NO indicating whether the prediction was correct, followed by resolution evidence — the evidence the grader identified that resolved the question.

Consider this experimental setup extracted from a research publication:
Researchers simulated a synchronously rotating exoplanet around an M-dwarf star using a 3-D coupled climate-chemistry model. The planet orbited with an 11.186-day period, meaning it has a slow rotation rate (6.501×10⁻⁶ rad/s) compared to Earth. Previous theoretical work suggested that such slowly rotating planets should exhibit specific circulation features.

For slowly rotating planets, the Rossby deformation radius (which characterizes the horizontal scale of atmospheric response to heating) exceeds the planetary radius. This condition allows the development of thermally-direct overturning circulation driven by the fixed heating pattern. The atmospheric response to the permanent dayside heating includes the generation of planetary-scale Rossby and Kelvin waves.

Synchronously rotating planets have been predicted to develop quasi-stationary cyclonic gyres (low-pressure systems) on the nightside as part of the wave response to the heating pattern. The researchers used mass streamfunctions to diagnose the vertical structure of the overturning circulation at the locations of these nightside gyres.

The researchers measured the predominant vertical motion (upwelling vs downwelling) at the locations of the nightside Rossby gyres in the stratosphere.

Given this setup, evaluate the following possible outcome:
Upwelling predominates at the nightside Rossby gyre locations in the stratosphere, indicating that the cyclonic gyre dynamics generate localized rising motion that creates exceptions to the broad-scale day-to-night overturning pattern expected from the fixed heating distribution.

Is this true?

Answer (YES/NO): NO